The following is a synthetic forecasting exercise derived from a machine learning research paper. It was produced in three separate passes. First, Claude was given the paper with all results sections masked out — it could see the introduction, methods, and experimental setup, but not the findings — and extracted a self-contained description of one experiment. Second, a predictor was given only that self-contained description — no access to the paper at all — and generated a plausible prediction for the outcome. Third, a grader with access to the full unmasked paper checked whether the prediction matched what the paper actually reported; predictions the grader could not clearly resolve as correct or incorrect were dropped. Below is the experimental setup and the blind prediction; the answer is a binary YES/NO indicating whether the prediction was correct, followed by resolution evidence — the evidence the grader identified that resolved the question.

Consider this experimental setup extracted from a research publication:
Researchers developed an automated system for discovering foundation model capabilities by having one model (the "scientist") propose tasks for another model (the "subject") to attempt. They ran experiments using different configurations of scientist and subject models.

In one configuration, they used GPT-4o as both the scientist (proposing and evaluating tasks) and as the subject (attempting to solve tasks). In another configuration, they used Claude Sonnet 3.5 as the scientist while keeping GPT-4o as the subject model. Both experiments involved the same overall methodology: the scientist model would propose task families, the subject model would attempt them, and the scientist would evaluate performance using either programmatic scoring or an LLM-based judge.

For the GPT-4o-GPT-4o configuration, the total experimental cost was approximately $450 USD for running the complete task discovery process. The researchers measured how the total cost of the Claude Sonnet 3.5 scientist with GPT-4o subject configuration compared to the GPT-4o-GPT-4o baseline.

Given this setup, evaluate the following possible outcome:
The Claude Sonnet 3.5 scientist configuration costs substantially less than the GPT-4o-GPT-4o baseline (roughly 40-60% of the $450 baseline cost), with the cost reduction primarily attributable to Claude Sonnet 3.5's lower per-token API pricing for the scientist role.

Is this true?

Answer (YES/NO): NO